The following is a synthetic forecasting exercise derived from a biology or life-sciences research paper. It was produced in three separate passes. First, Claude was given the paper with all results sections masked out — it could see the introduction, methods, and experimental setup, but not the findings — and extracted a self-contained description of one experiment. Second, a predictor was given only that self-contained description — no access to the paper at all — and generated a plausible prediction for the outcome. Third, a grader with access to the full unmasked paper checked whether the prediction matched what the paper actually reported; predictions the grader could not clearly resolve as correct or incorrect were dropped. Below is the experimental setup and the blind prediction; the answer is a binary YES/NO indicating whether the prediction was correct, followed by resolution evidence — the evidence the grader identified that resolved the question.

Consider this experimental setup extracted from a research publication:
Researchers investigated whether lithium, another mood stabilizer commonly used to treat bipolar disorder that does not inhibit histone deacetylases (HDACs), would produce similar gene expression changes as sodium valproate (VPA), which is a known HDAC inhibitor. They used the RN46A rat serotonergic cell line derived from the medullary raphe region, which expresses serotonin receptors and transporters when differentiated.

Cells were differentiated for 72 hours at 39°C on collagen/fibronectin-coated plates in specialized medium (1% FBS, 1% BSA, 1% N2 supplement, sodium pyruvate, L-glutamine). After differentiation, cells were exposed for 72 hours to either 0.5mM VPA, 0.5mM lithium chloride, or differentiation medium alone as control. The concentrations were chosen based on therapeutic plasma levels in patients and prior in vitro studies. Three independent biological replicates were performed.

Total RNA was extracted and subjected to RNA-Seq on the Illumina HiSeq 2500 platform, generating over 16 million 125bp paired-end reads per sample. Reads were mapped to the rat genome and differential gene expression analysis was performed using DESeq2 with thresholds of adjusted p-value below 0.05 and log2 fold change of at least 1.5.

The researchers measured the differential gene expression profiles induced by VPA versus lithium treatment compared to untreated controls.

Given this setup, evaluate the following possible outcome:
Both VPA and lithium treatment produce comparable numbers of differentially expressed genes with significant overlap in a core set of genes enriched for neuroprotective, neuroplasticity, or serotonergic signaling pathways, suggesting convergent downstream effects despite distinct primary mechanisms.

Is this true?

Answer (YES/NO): NO